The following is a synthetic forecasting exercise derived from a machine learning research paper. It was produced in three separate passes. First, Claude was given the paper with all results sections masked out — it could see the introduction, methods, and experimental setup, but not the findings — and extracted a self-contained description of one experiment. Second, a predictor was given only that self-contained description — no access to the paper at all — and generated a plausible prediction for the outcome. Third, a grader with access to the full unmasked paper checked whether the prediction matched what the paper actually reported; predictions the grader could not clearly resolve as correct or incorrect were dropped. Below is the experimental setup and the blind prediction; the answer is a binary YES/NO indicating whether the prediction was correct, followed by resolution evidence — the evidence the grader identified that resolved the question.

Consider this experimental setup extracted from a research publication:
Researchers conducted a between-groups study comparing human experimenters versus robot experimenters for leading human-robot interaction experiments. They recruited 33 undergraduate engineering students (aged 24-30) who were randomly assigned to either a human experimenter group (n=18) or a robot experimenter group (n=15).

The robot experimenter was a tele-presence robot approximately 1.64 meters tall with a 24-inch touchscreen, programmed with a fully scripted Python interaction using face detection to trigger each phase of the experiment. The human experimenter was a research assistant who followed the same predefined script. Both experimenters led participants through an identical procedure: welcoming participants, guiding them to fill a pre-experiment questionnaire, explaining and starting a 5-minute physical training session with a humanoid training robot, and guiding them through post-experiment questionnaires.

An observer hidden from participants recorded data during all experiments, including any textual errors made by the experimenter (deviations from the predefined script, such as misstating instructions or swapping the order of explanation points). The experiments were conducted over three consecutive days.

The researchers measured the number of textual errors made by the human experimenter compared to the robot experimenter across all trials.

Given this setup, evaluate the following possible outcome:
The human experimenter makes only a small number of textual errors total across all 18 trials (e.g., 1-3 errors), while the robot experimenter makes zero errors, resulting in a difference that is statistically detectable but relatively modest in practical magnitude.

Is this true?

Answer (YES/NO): NO